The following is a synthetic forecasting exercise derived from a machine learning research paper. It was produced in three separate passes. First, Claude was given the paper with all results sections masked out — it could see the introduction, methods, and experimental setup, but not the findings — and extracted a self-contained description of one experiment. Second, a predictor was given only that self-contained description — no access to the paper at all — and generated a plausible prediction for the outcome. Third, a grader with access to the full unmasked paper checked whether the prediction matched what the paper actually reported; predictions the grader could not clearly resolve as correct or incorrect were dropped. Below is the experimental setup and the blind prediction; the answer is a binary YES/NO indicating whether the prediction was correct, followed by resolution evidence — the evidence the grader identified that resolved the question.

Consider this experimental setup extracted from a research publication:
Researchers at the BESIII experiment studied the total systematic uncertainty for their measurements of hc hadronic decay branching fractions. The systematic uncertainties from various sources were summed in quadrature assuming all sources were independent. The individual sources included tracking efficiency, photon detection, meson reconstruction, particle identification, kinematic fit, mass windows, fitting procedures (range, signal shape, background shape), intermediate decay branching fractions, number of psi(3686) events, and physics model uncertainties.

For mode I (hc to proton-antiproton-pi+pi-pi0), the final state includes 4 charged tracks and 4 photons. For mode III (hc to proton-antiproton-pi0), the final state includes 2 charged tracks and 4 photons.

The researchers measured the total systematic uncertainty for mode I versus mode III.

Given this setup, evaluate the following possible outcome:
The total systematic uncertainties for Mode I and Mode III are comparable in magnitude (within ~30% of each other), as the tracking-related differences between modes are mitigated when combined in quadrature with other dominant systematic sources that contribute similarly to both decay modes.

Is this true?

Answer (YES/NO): NO